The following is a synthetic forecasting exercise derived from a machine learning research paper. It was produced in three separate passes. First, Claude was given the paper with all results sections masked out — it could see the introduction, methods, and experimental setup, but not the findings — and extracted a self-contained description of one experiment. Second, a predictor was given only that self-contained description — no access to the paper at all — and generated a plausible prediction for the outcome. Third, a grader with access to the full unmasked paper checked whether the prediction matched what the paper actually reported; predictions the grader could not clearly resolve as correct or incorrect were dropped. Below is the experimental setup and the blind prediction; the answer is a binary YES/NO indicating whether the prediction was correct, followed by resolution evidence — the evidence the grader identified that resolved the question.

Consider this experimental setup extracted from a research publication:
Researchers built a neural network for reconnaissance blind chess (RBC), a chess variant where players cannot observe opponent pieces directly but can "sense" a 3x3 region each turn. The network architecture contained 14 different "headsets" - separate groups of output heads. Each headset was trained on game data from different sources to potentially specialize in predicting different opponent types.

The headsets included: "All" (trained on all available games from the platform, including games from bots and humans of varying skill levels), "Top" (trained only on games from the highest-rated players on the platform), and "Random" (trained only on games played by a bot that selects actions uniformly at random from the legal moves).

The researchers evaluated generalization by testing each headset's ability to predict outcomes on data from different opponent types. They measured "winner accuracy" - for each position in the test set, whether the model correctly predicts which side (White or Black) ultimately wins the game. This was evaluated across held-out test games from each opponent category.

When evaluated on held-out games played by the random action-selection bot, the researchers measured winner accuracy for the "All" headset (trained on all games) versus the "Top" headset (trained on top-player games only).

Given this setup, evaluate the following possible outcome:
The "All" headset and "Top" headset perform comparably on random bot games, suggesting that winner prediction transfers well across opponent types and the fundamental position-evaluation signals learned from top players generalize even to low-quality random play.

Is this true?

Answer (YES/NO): NO